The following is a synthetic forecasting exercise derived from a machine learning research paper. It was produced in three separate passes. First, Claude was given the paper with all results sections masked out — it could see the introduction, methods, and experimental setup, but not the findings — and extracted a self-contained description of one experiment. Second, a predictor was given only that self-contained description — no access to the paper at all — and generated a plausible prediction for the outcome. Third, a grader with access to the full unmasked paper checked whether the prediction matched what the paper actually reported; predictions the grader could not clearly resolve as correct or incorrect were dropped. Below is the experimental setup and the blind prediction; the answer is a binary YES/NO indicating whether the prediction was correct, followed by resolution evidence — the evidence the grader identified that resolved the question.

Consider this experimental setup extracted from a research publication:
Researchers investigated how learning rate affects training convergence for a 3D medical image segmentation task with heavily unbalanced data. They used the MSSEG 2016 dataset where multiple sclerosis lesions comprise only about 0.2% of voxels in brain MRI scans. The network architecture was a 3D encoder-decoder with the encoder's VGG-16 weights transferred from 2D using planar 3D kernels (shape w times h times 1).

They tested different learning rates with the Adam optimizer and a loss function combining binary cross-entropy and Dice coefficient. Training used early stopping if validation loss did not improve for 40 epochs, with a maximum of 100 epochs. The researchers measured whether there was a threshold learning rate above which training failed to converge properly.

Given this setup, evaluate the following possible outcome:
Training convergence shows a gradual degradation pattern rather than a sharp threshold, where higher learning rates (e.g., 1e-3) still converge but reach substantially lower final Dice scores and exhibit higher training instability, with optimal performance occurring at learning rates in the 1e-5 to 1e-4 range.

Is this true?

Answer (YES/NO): NO